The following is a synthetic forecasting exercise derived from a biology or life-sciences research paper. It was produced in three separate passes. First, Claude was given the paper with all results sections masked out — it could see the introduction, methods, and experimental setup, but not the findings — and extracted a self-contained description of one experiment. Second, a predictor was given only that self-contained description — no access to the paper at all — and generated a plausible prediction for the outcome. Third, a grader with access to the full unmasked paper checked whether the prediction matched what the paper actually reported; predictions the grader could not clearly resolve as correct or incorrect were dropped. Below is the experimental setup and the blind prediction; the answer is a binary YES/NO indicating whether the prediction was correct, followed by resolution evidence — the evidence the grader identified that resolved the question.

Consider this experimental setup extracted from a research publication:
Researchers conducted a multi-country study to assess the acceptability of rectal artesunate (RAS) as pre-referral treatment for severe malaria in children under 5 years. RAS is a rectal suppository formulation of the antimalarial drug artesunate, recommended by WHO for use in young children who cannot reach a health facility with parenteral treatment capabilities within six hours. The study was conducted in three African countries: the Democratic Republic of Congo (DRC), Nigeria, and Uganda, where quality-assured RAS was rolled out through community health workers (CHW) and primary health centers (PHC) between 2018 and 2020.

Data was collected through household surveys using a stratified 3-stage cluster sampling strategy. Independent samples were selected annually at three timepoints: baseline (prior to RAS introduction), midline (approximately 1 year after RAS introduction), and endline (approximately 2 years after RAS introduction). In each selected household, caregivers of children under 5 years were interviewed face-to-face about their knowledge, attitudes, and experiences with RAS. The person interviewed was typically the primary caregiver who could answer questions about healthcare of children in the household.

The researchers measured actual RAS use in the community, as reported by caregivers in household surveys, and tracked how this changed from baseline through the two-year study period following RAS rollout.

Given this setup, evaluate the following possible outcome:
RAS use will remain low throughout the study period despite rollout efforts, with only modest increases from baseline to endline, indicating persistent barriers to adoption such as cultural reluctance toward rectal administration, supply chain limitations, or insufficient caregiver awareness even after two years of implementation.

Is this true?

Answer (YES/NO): NO